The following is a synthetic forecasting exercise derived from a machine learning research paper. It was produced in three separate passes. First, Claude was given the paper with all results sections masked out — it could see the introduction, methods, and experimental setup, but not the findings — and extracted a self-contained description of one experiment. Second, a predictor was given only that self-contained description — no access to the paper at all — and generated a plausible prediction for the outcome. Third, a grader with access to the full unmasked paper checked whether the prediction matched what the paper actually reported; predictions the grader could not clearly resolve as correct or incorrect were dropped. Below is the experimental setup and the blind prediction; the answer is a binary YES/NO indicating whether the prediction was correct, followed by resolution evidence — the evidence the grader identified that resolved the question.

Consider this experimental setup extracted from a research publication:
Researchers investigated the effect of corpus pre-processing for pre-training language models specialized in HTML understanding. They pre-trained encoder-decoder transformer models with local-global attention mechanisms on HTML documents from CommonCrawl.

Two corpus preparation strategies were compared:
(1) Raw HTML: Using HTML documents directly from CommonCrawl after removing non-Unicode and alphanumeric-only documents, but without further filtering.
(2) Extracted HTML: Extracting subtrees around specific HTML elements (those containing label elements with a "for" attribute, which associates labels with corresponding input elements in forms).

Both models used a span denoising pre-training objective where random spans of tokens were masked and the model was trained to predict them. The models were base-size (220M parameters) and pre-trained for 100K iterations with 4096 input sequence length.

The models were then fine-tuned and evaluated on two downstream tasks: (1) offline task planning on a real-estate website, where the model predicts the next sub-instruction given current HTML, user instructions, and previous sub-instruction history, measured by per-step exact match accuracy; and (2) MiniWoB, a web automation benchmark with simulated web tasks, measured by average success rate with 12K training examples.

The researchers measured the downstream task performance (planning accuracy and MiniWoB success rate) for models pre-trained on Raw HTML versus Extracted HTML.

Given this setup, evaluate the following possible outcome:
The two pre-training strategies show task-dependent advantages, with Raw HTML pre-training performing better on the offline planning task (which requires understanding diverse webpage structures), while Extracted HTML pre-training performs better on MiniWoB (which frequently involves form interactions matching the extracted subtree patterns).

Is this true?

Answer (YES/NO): NO